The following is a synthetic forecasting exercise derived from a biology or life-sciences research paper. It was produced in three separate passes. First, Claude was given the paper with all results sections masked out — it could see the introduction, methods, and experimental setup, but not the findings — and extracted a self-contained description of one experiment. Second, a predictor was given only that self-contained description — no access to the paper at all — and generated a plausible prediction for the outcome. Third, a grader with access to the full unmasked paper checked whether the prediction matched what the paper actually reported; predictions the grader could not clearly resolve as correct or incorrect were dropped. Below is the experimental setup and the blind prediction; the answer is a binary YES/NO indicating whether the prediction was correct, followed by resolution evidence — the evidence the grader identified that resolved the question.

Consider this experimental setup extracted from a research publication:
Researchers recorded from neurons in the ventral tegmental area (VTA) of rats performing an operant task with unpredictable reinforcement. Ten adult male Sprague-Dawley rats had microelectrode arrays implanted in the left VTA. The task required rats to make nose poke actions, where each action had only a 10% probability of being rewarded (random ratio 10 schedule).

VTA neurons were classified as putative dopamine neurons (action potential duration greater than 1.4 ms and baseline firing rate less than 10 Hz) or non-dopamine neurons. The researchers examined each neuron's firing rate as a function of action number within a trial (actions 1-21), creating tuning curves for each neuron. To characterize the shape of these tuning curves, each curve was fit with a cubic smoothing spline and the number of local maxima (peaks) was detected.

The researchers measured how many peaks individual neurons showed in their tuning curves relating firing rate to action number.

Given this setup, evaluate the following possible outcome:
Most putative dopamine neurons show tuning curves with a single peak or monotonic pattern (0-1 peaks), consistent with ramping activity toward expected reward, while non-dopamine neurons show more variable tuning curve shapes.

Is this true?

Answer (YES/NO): NO